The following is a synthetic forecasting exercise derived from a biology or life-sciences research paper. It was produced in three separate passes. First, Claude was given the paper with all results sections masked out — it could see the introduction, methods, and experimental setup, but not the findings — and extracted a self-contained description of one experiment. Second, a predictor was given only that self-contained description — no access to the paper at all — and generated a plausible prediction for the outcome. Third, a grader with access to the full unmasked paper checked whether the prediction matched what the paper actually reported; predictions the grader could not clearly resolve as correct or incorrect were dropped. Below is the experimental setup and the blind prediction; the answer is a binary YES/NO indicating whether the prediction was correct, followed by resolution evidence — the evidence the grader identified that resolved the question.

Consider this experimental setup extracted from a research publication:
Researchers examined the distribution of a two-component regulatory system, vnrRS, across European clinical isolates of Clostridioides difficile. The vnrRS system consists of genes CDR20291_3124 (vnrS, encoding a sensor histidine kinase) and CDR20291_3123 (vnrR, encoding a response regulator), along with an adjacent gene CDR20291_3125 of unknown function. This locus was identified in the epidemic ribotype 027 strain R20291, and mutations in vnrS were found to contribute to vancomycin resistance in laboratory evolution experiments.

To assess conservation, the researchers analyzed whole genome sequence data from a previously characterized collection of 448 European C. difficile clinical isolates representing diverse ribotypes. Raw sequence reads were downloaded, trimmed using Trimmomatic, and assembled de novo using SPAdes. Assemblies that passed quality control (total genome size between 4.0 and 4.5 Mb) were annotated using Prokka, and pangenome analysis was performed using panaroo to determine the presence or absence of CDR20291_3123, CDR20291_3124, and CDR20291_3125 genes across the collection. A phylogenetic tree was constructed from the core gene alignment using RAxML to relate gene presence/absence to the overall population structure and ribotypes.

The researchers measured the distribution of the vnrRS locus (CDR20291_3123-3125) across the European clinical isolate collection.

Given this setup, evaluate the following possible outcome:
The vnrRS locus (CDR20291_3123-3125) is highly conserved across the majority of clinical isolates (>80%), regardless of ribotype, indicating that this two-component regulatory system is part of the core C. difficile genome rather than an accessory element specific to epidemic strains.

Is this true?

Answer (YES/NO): NO